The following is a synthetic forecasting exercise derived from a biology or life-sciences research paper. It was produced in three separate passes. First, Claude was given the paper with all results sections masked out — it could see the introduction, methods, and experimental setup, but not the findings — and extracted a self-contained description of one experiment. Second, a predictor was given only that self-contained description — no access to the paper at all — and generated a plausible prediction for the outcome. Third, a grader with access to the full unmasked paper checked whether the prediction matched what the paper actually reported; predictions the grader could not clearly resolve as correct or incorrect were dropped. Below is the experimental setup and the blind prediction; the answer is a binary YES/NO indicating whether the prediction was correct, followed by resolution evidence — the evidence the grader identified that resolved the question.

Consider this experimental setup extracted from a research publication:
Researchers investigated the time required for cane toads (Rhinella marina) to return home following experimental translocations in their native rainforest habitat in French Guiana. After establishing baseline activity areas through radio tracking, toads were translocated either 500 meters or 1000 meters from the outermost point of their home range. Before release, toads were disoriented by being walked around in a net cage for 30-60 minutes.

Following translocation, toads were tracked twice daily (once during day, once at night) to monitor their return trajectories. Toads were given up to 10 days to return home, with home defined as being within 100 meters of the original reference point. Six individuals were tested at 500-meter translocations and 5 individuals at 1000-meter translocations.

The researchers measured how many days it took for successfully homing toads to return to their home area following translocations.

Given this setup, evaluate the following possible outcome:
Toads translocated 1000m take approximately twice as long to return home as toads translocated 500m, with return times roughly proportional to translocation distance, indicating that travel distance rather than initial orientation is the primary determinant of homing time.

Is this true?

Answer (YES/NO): YES